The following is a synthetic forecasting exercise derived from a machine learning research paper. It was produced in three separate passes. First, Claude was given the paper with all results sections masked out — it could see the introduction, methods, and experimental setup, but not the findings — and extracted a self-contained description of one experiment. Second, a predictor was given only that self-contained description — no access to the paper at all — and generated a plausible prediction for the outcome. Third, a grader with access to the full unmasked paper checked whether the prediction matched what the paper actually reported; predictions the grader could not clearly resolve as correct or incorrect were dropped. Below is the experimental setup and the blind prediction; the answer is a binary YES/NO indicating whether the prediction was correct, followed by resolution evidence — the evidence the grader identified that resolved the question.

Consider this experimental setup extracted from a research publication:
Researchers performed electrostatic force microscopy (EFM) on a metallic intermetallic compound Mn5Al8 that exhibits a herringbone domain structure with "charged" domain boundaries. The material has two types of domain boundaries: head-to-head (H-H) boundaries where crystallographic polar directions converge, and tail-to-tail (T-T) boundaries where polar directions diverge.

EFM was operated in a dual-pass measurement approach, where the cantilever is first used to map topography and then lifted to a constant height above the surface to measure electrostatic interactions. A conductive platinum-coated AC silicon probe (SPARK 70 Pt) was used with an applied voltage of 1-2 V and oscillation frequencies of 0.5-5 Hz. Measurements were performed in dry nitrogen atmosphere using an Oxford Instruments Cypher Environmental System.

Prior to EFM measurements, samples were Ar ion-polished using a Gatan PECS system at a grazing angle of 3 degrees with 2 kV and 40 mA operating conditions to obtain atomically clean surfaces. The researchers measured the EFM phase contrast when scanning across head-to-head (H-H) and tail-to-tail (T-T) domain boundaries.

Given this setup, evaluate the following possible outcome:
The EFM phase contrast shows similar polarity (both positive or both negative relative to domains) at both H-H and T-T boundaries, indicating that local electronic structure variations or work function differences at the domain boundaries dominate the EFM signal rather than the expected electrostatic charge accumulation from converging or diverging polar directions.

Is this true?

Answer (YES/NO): NO